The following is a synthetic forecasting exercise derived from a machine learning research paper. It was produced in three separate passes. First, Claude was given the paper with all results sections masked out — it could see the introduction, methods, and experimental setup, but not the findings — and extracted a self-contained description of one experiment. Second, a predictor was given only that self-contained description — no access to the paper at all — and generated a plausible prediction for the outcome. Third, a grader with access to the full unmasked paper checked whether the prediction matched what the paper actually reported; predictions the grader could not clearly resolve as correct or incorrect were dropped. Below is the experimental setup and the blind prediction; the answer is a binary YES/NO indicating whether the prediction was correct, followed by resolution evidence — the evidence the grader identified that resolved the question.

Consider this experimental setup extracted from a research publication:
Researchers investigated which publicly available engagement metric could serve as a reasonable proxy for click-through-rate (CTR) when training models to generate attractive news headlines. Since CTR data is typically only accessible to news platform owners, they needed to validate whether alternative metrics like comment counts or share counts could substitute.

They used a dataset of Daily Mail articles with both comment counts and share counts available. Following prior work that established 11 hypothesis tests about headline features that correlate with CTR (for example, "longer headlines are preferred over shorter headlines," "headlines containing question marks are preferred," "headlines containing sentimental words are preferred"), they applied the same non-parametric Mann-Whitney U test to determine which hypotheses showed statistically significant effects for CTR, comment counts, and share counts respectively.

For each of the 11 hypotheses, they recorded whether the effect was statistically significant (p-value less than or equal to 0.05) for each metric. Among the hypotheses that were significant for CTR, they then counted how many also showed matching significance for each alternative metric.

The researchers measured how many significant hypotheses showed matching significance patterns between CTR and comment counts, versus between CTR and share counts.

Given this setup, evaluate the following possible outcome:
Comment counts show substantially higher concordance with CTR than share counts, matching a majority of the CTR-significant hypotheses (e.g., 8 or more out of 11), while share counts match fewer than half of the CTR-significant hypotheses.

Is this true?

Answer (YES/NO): NO